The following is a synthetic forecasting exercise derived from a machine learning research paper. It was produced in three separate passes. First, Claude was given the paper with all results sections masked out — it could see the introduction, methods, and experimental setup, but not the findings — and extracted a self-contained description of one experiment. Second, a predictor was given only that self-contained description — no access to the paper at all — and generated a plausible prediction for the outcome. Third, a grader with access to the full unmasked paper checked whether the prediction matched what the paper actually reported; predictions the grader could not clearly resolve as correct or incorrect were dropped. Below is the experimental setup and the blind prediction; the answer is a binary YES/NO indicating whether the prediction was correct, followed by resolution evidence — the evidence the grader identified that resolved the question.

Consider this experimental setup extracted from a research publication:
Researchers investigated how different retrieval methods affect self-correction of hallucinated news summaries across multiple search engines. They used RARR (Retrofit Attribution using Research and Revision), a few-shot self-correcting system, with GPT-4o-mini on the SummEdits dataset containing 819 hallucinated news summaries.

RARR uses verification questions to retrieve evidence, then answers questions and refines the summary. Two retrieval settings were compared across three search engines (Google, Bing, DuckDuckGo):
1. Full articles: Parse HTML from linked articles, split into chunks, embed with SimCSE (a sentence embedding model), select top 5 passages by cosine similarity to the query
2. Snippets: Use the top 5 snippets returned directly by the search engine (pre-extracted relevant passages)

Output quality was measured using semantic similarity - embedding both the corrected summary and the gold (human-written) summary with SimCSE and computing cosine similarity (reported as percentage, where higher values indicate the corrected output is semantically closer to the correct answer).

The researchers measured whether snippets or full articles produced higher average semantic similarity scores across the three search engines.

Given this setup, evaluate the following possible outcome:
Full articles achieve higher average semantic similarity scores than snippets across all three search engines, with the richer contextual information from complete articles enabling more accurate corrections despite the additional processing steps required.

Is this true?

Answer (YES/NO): NO